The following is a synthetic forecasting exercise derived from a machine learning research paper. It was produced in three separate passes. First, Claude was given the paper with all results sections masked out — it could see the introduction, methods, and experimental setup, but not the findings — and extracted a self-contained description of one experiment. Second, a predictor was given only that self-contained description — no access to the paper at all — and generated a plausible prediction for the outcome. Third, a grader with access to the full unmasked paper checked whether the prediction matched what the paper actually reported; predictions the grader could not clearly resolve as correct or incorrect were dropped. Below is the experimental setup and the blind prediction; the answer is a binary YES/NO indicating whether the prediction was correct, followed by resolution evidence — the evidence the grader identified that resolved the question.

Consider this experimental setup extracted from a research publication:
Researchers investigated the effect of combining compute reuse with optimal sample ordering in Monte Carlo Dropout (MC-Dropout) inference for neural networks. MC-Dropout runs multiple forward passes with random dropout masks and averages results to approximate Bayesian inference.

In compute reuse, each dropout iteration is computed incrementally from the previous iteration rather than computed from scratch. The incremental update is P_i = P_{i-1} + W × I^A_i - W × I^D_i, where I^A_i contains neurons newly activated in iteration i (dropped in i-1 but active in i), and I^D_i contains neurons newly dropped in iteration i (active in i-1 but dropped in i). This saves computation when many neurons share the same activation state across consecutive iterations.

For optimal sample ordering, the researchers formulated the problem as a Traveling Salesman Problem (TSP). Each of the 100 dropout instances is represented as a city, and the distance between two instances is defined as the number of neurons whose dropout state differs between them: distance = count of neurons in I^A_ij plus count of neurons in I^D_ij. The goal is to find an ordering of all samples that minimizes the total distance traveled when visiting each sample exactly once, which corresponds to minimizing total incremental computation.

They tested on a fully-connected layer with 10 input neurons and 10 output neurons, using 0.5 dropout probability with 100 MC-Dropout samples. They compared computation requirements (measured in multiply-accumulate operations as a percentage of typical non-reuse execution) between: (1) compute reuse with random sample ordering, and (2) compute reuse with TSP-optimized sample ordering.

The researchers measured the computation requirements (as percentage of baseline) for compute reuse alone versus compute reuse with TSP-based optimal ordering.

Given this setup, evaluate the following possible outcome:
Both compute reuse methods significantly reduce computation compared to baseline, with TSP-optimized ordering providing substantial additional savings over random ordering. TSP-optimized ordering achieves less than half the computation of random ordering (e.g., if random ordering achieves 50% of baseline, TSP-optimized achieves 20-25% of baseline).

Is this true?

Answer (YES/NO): YES